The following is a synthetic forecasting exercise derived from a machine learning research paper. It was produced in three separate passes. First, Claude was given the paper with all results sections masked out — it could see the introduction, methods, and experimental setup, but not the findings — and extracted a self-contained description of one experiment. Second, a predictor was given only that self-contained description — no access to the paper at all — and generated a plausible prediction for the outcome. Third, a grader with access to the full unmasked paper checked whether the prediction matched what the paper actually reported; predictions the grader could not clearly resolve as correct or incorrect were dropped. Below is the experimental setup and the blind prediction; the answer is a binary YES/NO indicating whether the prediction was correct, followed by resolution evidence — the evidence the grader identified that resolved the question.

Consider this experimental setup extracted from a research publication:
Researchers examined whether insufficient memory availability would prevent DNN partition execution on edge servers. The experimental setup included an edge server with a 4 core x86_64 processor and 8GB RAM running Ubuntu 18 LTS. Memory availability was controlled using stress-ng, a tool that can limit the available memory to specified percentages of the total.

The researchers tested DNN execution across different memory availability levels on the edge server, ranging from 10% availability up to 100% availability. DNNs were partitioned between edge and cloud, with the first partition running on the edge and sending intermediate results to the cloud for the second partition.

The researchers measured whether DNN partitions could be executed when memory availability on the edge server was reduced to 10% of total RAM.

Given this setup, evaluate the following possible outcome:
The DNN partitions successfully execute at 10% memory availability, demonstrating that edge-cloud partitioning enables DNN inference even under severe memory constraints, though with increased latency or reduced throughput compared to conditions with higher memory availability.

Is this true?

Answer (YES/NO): NO